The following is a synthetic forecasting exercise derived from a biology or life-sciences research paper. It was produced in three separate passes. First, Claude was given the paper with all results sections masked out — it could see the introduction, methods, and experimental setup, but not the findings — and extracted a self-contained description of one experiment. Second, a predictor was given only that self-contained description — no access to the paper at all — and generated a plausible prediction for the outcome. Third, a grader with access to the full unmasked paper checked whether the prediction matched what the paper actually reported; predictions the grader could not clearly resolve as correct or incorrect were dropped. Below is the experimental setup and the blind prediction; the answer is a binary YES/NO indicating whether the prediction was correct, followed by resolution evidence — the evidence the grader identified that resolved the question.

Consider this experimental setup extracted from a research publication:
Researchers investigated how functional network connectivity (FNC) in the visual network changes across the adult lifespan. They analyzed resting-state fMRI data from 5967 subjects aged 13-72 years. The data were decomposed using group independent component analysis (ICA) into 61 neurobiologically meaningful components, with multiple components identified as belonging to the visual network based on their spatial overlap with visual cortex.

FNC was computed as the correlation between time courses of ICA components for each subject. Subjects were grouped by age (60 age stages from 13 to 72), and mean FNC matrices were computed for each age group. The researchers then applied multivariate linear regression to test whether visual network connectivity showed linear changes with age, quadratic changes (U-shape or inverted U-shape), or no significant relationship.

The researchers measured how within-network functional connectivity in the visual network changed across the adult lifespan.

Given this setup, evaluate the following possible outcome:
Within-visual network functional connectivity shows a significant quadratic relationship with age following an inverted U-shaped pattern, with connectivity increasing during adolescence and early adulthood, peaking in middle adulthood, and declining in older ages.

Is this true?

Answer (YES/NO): NO